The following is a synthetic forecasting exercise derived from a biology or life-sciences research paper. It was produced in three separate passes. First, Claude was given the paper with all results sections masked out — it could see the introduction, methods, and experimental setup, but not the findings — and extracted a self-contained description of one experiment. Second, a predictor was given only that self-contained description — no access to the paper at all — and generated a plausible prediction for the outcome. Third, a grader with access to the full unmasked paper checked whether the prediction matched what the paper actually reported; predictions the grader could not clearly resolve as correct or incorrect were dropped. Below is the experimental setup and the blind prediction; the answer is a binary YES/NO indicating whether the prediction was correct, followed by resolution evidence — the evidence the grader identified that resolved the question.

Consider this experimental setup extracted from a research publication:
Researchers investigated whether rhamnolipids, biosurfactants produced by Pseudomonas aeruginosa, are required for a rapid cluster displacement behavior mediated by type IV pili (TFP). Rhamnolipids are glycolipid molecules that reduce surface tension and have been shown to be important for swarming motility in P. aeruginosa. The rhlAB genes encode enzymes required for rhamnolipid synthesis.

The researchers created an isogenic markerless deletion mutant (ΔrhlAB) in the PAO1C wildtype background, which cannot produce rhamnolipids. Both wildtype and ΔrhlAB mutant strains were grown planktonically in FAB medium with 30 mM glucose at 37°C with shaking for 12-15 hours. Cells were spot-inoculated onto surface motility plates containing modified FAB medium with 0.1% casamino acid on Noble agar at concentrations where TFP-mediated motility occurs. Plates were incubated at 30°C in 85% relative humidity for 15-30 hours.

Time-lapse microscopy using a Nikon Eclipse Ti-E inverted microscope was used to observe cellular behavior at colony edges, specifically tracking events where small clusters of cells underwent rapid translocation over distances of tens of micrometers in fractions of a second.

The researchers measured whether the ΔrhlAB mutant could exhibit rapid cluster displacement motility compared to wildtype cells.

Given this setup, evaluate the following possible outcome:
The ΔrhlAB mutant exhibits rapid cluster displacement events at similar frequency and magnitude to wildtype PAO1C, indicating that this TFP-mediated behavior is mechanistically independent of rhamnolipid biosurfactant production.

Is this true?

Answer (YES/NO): NO